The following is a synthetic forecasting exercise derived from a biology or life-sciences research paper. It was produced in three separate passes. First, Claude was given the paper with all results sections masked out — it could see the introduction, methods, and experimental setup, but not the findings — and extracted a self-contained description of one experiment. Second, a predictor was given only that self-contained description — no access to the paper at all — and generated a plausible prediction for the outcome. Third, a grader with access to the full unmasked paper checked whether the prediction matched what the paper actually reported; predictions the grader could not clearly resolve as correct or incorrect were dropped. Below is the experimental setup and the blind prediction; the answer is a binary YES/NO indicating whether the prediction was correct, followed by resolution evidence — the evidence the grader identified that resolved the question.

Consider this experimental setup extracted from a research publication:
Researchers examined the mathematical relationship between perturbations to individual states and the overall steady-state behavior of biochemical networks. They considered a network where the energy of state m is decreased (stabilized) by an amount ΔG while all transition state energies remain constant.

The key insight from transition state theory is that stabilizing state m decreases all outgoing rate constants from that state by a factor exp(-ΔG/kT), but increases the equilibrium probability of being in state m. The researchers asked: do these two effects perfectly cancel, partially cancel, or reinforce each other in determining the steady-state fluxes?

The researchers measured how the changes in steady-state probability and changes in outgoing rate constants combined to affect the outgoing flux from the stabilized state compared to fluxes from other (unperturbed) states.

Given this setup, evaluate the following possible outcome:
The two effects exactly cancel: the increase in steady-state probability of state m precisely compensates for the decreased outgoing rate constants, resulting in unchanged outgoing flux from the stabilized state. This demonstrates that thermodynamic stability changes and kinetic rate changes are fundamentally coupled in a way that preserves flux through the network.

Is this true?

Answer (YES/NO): NO